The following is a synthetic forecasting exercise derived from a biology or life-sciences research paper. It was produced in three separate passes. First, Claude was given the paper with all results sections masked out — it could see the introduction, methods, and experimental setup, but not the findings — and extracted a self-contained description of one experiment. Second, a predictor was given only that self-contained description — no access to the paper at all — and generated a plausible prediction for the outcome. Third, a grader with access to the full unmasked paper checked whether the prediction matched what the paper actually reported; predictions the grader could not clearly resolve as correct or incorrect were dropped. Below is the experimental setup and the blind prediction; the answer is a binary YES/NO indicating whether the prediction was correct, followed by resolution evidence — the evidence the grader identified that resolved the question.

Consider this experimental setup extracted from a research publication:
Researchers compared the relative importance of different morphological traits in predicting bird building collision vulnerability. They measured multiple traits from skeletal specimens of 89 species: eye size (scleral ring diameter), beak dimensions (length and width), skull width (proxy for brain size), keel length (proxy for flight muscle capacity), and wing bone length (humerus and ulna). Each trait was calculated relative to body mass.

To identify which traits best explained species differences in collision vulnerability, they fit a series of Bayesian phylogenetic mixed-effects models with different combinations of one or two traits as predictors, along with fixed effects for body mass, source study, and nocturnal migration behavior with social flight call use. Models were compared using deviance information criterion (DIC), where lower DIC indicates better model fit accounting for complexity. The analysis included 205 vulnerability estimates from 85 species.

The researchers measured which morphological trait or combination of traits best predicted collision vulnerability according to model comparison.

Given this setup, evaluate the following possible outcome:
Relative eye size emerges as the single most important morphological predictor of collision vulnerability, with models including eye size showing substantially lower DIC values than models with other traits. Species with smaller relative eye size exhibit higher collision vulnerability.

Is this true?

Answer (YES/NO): NO